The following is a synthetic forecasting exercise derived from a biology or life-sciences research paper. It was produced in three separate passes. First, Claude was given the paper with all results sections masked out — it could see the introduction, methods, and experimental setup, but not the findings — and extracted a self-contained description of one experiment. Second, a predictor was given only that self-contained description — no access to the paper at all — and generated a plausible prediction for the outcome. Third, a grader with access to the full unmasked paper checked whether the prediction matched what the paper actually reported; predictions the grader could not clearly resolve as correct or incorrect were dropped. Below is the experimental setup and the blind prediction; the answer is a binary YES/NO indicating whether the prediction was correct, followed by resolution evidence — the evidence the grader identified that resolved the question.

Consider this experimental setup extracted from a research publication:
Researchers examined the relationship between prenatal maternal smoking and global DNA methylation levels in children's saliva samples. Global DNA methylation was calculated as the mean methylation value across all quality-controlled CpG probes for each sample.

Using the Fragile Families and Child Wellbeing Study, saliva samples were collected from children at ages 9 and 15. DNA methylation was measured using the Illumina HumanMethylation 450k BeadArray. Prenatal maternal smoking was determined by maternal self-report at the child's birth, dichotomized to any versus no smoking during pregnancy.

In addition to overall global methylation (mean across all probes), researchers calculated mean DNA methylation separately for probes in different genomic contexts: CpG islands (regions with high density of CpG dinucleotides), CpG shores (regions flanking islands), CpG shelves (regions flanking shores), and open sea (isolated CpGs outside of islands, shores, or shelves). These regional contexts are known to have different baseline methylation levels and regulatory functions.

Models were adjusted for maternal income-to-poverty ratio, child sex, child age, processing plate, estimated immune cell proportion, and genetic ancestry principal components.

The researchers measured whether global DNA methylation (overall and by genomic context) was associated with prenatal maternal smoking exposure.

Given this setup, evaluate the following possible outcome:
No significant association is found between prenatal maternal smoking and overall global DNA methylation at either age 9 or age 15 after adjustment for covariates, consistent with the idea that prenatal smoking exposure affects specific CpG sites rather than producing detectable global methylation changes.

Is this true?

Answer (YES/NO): YES